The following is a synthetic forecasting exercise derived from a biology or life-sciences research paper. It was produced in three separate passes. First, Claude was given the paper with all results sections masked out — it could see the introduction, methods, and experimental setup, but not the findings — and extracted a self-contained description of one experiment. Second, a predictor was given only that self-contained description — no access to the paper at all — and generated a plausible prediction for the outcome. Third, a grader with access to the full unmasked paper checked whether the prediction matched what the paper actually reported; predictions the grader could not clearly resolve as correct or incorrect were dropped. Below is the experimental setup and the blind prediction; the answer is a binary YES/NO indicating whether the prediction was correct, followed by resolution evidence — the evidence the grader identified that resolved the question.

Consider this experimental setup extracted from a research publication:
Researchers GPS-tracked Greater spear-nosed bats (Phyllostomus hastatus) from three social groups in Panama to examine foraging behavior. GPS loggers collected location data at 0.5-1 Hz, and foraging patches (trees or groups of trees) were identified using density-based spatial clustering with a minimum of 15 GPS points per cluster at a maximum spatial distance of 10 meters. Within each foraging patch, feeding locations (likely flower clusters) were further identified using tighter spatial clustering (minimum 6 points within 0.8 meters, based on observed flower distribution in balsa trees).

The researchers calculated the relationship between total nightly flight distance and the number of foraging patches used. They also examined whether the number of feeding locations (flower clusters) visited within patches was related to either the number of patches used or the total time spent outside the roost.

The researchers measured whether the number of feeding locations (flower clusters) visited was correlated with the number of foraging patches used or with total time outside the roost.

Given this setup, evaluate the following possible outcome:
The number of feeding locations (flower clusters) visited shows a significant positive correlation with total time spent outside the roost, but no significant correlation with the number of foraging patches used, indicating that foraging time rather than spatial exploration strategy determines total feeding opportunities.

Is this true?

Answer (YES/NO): NO